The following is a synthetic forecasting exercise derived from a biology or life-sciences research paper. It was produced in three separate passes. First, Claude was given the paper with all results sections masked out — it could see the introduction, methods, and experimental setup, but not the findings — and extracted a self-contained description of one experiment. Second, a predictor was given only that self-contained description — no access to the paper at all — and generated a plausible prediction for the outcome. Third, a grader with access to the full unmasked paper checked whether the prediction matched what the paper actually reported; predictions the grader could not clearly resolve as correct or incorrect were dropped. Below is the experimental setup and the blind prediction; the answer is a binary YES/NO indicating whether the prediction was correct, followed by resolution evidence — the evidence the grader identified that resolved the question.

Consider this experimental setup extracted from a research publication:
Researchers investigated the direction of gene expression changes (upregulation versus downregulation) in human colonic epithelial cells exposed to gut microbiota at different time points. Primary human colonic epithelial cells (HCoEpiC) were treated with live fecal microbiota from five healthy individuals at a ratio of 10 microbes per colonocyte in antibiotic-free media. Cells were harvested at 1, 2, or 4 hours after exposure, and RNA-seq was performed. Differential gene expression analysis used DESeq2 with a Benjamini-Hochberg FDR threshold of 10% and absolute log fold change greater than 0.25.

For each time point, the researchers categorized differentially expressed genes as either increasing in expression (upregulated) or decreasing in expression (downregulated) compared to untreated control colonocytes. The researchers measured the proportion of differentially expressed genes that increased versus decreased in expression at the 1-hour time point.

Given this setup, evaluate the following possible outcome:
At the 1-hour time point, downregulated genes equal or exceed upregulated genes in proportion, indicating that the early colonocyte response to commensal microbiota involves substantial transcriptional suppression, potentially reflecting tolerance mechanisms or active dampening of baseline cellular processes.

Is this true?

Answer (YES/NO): NO